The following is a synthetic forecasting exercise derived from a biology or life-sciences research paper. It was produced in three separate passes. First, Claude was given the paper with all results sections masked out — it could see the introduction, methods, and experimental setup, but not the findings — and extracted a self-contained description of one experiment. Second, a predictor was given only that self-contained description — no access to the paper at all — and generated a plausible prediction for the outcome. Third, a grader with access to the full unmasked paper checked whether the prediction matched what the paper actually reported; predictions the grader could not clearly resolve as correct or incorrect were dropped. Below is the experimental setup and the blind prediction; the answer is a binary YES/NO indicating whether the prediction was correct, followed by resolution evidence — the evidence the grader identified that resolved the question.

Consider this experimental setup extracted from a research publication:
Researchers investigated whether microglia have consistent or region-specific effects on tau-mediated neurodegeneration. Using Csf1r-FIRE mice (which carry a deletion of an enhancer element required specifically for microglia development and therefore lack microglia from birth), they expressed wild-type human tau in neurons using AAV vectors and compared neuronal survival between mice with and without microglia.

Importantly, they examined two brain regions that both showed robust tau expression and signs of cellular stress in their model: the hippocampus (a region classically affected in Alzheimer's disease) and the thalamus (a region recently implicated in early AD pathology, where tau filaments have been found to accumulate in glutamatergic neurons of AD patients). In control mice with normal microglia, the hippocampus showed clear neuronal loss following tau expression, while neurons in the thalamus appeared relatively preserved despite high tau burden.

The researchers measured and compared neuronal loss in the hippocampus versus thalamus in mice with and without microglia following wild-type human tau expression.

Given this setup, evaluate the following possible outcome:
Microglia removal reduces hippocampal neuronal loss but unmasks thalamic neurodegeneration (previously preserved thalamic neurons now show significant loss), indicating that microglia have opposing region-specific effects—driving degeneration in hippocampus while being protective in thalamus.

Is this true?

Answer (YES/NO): YES